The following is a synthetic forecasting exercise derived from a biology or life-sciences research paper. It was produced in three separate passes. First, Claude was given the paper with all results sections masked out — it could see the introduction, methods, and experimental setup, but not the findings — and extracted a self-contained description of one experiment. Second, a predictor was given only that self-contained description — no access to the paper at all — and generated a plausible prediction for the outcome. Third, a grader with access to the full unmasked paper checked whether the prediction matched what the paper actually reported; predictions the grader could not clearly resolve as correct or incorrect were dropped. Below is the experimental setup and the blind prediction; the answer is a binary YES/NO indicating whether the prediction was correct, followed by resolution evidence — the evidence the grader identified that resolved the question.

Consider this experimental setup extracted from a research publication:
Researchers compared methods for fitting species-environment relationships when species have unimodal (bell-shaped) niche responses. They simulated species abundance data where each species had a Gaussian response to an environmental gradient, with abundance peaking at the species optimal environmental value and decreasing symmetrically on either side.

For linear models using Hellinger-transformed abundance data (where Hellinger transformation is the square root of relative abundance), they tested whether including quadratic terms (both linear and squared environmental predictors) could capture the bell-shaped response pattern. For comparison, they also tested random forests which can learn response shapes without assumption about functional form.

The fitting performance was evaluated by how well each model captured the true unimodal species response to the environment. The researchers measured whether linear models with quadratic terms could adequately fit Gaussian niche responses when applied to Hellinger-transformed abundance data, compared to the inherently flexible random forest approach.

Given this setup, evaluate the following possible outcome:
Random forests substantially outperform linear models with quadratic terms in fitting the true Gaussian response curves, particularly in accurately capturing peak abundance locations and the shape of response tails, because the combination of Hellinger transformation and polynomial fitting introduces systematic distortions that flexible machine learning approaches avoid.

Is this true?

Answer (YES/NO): YES